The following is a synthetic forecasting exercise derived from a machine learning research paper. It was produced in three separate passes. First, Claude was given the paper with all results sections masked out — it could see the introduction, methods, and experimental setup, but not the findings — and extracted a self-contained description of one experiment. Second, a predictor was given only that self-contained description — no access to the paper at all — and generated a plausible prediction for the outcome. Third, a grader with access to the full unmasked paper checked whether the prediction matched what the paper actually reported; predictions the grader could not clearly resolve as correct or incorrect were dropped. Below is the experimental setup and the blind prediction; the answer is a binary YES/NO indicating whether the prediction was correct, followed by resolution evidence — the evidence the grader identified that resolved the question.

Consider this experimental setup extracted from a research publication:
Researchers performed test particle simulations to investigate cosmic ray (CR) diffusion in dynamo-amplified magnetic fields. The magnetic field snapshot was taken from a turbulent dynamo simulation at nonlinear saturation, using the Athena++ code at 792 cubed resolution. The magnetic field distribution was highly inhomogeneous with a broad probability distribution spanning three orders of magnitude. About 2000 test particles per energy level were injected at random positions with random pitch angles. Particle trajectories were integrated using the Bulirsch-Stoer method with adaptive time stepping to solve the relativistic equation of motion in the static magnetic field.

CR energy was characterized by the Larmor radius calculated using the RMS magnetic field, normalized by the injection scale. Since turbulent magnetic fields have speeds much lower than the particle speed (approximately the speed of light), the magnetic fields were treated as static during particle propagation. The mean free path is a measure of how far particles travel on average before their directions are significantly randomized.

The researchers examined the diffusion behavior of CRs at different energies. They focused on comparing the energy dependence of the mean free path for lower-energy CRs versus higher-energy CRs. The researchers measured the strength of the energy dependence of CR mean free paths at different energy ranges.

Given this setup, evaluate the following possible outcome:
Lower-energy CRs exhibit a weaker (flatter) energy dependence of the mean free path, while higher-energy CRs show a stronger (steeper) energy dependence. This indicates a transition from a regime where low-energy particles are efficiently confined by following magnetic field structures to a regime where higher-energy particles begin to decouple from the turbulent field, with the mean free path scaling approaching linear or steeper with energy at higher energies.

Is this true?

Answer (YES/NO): YES